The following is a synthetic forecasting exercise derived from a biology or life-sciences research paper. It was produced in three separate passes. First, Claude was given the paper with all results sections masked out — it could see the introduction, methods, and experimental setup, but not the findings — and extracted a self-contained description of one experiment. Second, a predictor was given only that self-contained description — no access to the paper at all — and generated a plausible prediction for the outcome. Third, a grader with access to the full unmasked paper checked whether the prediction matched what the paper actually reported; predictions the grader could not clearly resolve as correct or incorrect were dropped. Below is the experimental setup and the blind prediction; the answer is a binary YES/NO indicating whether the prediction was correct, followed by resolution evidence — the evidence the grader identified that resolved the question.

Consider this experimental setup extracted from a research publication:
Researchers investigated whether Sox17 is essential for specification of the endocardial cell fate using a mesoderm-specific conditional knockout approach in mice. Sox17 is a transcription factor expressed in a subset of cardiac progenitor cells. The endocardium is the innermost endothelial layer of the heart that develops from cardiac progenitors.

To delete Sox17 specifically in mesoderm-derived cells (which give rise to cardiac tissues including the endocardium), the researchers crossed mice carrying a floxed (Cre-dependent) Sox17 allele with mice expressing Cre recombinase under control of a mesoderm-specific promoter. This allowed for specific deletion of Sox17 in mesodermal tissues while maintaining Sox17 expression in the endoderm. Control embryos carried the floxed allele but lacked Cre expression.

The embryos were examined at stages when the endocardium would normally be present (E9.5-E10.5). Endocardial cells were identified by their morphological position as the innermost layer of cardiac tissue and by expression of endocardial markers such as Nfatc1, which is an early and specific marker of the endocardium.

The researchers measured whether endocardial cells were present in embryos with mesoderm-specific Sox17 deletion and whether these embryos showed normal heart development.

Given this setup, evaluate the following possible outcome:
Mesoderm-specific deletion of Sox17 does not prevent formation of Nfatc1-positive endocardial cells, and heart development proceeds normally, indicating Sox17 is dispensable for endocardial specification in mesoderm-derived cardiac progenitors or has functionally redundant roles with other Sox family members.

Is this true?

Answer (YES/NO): NO